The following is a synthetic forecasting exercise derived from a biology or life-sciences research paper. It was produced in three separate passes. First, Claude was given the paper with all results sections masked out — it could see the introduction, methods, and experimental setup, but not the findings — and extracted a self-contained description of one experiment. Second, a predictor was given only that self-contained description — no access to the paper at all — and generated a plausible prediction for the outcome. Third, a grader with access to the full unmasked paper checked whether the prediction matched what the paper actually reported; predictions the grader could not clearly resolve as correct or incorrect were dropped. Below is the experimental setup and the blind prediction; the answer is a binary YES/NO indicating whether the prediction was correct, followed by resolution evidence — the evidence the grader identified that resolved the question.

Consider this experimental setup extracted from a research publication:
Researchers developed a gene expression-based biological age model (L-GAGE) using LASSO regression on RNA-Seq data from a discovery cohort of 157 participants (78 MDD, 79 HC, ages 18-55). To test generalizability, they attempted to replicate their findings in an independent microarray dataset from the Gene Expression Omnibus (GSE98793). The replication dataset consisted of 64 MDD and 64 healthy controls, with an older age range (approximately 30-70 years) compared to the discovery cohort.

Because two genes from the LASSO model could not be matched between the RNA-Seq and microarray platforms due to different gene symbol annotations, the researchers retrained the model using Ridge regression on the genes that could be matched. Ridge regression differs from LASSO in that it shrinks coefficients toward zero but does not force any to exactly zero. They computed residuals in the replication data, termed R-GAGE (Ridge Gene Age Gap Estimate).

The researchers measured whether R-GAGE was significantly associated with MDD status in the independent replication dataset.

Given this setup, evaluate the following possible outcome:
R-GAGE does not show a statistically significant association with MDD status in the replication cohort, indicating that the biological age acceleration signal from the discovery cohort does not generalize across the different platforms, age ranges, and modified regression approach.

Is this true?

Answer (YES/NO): NO